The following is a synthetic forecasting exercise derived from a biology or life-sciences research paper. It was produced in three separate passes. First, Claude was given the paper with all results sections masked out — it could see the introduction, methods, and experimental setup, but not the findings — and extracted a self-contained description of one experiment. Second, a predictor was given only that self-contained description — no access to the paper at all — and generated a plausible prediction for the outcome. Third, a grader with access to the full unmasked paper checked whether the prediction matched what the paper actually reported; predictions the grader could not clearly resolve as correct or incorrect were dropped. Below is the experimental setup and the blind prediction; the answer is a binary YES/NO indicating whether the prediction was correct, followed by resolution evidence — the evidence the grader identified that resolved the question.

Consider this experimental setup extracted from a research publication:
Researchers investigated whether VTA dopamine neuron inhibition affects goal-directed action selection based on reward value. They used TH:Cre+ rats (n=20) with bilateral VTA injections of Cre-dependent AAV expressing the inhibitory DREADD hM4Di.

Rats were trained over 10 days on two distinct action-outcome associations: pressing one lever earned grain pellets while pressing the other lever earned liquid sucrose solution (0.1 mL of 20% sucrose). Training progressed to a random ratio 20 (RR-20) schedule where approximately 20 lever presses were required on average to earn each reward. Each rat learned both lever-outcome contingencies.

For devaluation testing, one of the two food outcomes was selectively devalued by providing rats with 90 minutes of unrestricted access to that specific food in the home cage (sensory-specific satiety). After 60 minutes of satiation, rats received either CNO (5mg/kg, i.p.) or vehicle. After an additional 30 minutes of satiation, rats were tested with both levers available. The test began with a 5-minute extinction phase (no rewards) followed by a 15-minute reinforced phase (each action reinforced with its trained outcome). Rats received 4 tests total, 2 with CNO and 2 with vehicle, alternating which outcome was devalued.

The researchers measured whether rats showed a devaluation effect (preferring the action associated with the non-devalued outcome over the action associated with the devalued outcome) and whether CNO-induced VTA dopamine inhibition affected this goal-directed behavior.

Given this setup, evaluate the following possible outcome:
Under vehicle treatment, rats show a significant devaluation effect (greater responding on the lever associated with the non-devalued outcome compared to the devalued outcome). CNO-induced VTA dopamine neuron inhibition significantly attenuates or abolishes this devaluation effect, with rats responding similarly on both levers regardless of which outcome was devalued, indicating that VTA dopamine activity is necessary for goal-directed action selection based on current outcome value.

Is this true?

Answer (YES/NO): NO